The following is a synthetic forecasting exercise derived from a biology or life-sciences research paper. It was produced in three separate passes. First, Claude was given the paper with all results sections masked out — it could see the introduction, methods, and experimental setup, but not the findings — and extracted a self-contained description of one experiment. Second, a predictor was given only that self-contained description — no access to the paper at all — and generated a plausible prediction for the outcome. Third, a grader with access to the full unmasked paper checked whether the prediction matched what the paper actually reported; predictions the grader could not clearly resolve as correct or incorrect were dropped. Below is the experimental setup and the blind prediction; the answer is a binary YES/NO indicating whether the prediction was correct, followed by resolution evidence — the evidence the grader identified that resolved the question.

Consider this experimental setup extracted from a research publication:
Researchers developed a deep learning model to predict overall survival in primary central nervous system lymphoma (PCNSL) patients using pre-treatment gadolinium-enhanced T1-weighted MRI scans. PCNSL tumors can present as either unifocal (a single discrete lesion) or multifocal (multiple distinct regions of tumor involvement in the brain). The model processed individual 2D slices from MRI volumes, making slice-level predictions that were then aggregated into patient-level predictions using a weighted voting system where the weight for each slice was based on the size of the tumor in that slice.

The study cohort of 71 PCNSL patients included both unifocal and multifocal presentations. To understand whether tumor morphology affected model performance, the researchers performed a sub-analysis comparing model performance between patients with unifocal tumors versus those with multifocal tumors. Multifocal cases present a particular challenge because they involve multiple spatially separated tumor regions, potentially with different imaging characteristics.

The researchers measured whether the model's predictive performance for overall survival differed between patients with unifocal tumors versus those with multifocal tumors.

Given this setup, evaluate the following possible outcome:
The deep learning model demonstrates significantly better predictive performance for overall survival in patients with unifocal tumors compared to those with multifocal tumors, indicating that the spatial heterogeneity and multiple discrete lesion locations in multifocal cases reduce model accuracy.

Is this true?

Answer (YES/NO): NO